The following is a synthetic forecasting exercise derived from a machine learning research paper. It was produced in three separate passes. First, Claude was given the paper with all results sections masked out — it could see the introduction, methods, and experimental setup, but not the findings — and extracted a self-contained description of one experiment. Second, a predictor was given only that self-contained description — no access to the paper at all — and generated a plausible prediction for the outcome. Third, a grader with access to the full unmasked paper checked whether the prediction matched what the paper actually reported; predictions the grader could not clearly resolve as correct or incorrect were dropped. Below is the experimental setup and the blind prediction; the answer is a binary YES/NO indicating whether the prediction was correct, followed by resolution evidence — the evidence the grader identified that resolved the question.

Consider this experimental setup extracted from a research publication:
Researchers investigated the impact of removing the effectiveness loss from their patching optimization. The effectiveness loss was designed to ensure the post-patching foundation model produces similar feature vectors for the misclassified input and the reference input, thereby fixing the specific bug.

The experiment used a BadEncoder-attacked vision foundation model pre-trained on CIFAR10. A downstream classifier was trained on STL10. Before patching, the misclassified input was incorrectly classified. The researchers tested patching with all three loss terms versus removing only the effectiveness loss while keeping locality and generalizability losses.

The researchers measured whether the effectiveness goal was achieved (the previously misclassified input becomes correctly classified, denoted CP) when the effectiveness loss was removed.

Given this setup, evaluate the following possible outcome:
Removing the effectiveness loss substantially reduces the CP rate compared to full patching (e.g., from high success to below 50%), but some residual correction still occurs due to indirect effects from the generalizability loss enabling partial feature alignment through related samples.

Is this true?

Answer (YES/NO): NO